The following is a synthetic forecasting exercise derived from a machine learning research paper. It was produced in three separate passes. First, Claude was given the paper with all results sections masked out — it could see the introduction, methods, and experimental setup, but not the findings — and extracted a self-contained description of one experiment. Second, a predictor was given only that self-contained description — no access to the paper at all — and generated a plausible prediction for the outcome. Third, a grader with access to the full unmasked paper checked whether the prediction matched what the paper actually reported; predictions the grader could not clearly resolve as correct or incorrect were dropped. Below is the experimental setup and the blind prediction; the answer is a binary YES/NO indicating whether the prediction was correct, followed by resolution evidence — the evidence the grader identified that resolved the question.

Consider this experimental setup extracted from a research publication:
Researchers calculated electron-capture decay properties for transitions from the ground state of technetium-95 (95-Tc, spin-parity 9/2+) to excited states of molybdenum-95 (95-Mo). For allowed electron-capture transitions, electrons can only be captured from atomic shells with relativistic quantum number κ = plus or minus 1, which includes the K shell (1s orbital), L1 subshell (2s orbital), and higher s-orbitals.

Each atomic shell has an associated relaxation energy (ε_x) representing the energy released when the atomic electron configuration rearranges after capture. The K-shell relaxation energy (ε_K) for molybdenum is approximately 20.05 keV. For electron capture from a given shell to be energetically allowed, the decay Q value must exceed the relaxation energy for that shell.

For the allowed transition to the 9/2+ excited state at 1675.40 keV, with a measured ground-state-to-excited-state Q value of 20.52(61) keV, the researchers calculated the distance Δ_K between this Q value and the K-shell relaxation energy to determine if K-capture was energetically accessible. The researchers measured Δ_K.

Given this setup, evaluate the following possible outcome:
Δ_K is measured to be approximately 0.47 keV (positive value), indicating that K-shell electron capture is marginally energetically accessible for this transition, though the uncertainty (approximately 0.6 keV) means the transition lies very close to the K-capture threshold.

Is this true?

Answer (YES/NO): YES